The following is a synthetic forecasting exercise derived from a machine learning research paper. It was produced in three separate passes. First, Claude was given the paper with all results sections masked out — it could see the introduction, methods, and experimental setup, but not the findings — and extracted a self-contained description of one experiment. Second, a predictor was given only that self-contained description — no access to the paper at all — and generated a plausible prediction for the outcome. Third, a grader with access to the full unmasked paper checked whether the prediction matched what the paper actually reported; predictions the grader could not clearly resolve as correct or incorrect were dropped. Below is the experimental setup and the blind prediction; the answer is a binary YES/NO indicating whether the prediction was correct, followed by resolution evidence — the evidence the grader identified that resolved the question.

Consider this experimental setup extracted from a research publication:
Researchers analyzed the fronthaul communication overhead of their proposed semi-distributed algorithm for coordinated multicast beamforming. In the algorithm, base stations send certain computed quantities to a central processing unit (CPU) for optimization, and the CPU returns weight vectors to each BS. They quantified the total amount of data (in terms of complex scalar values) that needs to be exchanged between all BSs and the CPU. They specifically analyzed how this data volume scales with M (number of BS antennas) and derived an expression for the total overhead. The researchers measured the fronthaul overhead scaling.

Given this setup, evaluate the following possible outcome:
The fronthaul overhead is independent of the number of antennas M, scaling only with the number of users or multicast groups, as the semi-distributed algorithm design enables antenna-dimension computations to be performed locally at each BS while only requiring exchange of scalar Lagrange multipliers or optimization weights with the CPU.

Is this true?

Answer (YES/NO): YES